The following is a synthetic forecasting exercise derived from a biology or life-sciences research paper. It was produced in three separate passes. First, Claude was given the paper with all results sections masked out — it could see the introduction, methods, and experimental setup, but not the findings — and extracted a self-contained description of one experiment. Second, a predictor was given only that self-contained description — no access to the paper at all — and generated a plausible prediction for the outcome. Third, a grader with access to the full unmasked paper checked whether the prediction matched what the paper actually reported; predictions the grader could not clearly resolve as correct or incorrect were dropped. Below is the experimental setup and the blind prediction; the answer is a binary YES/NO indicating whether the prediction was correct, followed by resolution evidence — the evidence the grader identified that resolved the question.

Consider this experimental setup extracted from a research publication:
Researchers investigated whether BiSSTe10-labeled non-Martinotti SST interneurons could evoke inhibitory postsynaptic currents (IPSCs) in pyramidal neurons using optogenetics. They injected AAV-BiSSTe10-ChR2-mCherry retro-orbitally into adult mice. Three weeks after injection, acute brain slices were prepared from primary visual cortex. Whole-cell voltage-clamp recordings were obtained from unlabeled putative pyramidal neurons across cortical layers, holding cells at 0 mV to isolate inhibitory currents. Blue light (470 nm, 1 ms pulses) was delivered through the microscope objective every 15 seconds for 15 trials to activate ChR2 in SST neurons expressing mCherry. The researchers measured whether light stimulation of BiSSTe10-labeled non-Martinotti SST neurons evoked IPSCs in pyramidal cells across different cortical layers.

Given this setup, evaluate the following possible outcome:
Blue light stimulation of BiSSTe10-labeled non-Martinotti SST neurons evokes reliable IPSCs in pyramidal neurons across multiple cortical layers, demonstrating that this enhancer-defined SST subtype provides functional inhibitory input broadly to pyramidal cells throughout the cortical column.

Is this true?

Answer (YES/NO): NO